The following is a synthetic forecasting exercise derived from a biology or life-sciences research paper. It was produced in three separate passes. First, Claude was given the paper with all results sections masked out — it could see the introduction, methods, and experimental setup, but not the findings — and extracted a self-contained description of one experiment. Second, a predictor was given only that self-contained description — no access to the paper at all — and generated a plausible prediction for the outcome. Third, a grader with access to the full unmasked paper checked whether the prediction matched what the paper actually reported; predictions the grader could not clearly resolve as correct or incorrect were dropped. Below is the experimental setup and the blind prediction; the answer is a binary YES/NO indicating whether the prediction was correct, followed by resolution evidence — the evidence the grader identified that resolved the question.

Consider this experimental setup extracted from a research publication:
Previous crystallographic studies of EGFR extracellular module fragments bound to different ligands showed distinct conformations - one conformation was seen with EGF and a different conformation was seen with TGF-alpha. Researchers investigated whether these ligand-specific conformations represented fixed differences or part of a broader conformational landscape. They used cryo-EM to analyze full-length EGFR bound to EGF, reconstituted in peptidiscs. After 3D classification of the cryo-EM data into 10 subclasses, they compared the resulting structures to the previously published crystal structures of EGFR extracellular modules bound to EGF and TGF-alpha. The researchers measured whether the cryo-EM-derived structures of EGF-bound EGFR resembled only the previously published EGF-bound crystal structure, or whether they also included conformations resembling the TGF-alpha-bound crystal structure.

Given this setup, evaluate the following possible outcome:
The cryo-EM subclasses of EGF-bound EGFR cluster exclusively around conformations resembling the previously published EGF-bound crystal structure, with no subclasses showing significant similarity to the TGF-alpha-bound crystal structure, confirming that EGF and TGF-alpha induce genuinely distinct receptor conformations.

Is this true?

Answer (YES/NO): NO